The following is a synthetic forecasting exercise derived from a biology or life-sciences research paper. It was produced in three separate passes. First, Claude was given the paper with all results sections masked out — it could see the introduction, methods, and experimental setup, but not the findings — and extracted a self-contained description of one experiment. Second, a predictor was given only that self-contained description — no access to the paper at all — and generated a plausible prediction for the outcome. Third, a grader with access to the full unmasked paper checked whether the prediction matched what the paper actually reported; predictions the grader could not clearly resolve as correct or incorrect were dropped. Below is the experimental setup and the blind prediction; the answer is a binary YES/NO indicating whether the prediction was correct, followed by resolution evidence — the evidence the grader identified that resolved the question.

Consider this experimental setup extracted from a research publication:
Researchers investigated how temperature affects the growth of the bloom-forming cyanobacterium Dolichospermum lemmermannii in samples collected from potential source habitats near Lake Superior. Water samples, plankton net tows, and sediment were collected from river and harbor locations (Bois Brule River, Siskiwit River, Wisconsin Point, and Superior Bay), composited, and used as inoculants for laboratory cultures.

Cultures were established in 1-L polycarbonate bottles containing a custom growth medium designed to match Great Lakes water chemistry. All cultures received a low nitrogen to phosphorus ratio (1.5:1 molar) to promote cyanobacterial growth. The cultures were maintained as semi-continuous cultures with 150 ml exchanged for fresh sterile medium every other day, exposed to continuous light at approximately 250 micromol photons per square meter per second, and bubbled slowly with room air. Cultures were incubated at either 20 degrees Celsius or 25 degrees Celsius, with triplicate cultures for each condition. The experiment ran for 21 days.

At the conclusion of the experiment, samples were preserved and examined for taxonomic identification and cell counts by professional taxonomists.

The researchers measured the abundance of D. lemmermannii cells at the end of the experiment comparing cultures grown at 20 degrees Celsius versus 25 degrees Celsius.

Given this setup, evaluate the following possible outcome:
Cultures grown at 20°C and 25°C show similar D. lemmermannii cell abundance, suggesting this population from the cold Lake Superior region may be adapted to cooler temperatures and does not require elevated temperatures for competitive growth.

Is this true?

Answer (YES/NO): NO